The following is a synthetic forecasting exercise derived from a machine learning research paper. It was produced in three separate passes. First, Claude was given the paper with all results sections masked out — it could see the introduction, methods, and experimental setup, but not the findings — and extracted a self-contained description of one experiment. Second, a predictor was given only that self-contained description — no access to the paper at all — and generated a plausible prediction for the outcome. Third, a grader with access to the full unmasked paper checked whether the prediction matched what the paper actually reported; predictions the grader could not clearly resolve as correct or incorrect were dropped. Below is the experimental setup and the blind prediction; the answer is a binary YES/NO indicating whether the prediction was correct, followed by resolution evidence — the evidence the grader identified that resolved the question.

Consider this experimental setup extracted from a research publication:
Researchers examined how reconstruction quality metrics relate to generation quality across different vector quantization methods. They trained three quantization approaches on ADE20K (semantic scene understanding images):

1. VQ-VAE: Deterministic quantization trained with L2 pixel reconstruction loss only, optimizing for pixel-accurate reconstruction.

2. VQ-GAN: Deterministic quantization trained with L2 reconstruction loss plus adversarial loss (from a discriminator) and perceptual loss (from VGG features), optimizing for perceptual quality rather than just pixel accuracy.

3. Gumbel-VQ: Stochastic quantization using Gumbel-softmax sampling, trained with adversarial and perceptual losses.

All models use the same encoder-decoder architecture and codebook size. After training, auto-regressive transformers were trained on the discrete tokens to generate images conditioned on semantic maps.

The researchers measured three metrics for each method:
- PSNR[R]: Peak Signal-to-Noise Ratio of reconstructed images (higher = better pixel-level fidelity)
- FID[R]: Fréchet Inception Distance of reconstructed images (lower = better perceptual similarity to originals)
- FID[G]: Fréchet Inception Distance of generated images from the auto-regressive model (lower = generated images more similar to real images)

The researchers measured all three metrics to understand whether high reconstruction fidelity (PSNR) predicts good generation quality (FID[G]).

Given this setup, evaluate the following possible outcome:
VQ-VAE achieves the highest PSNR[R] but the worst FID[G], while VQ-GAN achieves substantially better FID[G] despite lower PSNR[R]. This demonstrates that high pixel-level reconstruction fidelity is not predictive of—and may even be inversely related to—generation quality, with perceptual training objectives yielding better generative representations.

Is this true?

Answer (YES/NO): YES